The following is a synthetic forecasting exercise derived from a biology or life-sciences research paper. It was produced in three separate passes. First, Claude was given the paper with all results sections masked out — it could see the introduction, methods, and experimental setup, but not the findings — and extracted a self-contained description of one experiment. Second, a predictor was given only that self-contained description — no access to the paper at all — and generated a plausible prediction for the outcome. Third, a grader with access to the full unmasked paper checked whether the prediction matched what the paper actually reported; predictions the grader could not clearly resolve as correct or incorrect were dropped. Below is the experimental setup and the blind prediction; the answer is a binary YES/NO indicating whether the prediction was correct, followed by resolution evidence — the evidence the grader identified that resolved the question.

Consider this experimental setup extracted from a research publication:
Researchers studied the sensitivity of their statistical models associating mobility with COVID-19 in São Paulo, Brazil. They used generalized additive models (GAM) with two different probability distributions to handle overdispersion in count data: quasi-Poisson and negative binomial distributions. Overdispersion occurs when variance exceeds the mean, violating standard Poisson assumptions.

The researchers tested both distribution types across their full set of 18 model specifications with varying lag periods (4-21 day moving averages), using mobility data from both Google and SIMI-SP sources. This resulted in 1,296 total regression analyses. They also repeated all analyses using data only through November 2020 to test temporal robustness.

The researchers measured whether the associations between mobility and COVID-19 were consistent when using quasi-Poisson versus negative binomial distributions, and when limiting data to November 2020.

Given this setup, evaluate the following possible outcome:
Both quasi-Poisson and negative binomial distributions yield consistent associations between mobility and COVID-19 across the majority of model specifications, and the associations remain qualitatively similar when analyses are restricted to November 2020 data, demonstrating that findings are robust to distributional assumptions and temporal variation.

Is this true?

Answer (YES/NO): YES